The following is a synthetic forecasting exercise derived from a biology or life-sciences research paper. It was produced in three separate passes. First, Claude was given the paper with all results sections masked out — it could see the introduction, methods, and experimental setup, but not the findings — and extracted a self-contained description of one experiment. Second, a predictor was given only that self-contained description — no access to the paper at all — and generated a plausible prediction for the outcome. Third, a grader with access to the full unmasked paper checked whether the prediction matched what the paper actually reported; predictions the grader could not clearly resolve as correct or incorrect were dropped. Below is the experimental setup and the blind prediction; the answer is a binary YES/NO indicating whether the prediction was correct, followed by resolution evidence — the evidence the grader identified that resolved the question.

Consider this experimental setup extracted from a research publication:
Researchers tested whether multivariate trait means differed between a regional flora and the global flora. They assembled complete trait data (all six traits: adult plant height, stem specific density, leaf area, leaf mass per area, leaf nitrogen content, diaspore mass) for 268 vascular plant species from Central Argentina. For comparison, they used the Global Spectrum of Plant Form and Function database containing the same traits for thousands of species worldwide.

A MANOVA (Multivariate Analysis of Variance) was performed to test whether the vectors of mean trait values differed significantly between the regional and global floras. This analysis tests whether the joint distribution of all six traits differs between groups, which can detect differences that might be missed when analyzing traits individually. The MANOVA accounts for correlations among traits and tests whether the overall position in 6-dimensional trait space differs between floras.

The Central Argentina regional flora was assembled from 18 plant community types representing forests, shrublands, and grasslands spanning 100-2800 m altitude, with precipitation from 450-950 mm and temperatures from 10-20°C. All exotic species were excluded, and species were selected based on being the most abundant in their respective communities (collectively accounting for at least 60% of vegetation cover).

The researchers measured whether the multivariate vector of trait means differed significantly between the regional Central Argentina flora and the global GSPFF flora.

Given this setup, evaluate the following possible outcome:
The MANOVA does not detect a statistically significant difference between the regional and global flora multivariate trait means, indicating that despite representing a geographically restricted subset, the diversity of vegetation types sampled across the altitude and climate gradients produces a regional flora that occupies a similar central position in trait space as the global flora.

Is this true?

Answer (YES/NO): NO